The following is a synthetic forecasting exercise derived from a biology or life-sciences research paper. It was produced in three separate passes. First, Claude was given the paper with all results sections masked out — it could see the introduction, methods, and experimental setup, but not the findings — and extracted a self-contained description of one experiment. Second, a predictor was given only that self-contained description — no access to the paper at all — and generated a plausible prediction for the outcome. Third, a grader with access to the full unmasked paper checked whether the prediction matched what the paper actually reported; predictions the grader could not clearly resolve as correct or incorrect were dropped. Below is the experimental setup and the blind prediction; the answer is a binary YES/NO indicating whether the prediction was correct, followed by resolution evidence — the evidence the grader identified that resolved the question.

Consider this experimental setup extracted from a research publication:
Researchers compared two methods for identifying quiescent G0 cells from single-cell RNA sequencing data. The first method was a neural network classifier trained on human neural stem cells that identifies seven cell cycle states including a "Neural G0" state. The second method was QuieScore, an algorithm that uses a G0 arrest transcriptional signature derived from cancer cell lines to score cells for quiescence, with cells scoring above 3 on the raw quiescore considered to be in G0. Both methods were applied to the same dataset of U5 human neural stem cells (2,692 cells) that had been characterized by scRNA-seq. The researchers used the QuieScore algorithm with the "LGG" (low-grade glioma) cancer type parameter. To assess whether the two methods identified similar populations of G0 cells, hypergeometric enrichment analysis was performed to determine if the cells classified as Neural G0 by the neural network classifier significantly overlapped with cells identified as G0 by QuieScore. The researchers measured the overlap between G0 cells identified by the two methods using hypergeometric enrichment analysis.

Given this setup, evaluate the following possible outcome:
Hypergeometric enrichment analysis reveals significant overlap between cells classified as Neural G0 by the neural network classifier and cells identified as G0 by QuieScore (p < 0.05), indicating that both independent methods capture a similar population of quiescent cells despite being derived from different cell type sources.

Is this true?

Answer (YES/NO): YES